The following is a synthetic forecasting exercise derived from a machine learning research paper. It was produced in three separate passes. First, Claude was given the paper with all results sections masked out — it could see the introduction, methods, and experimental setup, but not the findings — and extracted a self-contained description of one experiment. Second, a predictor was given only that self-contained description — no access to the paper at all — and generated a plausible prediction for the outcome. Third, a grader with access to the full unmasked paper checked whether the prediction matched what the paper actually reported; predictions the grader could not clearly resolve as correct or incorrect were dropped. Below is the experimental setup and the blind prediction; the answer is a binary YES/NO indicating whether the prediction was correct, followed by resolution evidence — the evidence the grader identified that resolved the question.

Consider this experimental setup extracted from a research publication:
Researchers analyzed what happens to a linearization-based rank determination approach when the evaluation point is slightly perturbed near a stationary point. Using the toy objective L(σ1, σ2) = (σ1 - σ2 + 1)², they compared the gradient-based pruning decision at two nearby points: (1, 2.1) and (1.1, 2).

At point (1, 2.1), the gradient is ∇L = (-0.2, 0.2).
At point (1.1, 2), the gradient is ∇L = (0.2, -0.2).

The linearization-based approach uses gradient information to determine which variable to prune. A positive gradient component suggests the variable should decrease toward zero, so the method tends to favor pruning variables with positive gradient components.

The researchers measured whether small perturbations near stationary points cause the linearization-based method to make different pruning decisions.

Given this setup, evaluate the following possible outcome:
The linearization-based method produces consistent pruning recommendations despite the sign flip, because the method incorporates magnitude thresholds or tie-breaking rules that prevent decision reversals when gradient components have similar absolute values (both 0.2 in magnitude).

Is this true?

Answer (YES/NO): NO